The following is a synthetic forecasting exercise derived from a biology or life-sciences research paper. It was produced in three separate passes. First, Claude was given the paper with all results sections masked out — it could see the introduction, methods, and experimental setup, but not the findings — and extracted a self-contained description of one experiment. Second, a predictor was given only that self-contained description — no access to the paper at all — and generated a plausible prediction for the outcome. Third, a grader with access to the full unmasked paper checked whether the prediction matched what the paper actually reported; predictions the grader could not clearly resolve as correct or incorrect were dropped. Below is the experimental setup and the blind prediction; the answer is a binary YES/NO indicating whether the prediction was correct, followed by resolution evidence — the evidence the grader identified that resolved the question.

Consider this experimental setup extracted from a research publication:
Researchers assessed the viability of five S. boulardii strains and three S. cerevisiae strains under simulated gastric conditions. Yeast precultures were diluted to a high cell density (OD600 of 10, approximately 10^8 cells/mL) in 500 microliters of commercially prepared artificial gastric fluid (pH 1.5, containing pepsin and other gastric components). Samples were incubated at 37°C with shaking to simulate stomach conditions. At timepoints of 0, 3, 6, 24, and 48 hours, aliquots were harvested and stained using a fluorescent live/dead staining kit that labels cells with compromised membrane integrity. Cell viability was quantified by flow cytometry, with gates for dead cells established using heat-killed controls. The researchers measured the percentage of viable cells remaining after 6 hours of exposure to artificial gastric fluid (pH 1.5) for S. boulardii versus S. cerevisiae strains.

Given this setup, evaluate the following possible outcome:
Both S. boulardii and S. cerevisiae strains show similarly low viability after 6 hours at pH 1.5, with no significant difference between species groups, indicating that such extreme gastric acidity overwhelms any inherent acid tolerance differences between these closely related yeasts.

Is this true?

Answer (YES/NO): NO